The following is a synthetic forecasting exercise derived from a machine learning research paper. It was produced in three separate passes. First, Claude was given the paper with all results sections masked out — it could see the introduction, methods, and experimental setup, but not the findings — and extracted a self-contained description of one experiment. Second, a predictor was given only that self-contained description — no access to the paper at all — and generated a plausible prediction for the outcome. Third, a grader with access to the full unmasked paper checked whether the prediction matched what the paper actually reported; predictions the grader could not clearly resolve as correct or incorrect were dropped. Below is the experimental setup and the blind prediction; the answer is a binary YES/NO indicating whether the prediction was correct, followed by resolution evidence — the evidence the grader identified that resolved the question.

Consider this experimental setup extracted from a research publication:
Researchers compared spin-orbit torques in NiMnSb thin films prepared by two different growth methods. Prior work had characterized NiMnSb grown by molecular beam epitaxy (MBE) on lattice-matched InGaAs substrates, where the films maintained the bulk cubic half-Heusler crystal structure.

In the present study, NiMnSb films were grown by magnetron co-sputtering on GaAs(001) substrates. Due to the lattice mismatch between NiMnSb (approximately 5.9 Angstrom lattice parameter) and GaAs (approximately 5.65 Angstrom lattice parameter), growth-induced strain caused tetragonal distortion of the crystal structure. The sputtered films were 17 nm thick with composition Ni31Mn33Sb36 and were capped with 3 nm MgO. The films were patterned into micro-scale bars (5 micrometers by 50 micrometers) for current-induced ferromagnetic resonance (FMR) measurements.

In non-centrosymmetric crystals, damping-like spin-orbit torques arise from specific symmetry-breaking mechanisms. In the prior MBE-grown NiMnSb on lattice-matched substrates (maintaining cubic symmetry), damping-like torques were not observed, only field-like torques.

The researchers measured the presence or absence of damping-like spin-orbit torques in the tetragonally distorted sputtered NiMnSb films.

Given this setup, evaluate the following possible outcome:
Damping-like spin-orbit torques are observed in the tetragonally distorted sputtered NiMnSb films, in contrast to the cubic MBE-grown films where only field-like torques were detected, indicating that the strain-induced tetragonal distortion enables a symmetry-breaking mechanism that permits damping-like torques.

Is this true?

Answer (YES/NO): YES